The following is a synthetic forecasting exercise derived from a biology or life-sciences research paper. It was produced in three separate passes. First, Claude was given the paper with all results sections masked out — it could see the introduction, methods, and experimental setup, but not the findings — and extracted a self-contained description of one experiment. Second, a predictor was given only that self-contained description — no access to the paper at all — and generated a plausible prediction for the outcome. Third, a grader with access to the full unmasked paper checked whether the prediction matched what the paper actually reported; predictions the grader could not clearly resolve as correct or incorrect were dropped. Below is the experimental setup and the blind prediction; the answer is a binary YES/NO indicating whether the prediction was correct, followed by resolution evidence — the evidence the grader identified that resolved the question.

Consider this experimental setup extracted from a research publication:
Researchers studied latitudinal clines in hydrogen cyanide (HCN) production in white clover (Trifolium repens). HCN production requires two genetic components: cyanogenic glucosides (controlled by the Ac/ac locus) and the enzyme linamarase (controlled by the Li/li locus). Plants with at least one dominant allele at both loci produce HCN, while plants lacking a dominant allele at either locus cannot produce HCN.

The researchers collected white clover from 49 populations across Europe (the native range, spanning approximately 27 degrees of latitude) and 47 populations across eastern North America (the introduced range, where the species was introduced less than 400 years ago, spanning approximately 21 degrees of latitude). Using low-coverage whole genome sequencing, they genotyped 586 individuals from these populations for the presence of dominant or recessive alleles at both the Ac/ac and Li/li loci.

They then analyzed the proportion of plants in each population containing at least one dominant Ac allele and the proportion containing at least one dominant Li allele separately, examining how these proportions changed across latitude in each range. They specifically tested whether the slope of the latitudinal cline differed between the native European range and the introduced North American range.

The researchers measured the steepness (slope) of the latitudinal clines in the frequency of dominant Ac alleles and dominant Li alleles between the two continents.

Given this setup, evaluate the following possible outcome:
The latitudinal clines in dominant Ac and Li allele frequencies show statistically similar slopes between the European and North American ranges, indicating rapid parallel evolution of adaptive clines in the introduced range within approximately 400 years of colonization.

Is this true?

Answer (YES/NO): YES